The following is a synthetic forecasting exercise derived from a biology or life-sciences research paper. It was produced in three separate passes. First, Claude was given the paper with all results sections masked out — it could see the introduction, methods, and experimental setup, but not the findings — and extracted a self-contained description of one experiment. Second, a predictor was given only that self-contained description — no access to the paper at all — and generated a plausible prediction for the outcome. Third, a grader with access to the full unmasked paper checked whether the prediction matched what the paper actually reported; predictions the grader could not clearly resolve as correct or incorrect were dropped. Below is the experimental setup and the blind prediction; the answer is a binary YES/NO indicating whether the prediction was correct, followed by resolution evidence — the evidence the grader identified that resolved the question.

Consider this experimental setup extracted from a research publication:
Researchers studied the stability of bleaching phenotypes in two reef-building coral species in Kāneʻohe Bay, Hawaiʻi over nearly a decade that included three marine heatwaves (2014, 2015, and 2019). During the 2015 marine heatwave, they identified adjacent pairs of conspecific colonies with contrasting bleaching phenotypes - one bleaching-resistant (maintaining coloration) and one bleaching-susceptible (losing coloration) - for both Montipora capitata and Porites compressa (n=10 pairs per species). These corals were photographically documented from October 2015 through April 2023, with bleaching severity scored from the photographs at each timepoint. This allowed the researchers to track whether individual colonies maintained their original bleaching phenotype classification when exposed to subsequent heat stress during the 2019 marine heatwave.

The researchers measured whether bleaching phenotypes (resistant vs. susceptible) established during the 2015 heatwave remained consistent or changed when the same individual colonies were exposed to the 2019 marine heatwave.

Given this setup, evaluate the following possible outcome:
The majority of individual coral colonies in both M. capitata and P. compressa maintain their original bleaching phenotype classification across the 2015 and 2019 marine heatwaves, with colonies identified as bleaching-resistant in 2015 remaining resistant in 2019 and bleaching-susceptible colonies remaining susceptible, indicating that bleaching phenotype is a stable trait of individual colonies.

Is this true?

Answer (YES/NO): NO